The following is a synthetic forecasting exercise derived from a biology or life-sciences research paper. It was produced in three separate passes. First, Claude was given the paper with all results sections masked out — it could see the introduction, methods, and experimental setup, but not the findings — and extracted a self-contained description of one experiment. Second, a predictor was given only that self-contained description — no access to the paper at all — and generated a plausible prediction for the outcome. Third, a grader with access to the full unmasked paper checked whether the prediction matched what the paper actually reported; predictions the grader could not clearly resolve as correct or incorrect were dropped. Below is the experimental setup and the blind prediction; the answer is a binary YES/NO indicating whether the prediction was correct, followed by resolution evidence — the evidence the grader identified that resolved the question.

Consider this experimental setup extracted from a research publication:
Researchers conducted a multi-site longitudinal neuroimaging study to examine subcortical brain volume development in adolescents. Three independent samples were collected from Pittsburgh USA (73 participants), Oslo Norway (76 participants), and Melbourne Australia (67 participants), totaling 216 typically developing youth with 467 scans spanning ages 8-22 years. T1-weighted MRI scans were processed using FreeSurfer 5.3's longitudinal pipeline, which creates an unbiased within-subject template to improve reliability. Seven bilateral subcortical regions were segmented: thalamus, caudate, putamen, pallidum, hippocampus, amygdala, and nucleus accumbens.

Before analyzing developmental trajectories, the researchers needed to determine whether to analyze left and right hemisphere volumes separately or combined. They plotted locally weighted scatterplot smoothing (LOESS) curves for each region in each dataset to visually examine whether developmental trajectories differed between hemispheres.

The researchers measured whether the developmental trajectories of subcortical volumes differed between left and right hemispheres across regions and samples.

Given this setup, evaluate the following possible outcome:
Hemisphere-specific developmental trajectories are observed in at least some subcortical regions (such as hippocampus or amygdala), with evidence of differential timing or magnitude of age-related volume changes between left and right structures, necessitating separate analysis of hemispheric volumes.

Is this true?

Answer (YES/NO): NO